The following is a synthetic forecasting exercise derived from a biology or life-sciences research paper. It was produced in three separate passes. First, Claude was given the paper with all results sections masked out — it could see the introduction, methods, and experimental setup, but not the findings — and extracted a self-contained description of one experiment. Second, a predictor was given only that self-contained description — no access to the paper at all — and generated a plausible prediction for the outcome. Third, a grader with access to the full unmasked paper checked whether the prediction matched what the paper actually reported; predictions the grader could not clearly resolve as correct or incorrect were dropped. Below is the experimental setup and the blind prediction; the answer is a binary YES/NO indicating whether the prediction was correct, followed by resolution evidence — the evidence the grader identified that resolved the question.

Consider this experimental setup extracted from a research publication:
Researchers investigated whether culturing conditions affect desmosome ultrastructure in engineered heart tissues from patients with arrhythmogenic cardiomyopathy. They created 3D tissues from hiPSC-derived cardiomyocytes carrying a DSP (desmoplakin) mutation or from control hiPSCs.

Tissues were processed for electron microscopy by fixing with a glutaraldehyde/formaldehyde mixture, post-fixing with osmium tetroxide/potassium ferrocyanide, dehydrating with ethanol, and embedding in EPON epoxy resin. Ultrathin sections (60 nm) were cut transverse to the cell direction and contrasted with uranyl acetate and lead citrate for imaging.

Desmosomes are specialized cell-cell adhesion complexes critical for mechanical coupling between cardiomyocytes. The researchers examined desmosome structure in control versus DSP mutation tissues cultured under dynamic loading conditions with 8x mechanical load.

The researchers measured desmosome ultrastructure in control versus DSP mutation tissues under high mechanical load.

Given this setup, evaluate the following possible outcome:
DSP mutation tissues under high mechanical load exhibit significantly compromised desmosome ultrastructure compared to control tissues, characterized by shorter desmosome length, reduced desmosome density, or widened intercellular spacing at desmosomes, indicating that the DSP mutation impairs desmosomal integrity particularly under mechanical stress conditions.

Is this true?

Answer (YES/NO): YES